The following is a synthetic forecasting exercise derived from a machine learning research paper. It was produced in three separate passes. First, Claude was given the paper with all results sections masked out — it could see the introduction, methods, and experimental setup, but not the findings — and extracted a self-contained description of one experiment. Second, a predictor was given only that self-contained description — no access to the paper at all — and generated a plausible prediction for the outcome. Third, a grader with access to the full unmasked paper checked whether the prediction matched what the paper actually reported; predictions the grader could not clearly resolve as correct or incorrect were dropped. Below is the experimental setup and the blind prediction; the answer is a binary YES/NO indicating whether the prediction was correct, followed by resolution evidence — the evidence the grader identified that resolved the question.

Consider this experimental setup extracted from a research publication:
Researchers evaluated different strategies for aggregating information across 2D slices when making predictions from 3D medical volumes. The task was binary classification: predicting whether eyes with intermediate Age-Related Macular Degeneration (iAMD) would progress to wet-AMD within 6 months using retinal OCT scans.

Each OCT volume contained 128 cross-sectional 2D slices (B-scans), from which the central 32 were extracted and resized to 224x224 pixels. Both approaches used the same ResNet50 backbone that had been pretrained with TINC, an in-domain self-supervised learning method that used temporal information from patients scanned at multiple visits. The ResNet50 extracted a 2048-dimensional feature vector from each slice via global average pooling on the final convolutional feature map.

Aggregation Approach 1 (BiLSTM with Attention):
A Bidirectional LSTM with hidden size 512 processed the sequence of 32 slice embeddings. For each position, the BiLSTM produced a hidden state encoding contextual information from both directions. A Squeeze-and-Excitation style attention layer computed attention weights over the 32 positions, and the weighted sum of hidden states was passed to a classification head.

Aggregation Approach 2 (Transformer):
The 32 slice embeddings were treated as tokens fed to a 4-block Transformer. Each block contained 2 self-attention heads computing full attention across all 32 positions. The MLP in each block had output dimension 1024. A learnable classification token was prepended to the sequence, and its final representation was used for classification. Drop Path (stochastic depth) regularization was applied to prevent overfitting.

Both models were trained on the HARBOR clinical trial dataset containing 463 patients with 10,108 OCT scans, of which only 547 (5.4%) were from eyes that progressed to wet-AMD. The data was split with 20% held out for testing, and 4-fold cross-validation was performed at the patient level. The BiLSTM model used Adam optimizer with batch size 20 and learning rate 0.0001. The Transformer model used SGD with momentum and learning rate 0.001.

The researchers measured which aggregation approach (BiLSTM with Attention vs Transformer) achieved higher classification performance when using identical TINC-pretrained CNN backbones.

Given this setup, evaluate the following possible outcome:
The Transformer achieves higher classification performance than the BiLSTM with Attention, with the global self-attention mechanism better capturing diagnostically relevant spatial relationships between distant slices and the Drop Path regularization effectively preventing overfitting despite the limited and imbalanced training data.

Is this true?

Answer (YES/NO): NO